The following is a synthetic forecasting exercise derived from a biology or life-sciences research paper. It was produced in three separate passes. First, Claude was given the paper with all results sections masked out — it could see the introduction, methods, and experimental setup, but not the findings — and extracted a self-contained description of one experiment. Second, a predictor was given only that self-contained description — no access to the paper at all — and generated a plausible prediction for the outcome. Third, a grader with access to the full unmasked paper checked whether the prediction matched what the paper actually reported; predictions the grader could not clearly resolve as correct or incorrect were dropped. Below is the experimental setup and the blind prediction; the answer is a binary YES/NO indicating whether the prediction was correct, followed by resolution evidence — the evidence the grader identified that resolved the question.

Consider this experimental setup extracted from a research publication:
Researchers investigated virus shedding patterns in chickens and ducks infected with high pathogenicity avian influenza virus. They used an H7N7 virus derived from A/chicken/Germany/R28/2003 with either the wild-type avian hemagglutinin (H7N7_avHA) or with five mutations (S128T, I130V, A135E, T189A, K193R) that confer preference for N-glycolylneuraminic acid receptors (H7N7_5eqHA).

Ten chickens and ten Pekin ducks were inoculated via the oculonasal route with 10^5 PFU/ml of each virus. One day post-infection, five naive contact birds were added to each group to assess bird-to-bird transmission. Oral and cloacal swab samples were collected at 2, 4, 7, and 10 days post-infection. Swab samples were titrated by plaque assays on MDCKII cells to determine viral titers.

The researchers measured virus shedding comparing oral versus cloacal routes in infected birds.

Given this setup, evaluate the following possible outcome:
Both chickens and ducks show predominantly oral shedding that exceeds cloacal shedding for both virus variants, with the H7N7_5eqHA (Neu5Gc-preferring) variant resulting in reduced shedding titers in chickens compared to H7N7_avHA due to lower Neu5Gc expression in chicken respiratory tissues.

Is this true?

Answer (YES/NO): NO